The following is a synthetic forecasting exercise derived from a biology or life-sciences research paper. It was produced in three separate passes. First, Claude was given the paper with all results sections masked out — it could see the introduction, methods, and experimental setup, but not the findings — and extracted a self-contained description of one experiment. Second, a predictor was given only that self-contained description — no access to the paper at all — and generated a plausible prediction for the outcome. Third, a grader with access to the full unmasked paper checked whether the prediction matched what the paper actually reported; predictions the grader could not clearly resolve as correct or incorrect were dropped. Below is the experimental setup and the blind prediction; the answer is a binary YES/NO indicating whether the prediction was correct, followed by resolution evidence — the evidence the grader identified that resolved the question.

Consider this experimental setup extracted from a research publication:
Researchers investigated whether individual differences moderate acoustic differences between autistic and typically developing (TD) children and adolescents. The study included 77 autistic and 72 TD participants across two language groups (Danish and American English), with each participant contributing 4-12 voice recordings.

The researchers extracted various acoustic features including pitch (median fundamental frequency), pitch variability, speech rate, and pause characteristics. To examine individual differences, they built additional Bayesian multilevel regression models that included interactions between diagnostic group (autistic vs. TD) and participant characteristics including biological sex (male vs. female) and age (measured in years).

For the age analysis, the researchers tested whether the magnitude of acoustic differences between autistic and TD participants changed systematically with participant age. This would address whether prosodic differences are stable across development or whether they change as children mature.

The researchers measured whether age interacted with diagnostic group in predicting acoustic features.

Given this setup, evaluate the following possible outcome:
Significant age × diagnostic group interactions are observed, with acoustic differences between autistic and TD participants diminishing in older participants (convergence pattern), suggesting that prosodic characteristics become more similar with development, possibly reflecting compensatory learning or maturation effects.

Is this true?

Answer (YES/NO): NO